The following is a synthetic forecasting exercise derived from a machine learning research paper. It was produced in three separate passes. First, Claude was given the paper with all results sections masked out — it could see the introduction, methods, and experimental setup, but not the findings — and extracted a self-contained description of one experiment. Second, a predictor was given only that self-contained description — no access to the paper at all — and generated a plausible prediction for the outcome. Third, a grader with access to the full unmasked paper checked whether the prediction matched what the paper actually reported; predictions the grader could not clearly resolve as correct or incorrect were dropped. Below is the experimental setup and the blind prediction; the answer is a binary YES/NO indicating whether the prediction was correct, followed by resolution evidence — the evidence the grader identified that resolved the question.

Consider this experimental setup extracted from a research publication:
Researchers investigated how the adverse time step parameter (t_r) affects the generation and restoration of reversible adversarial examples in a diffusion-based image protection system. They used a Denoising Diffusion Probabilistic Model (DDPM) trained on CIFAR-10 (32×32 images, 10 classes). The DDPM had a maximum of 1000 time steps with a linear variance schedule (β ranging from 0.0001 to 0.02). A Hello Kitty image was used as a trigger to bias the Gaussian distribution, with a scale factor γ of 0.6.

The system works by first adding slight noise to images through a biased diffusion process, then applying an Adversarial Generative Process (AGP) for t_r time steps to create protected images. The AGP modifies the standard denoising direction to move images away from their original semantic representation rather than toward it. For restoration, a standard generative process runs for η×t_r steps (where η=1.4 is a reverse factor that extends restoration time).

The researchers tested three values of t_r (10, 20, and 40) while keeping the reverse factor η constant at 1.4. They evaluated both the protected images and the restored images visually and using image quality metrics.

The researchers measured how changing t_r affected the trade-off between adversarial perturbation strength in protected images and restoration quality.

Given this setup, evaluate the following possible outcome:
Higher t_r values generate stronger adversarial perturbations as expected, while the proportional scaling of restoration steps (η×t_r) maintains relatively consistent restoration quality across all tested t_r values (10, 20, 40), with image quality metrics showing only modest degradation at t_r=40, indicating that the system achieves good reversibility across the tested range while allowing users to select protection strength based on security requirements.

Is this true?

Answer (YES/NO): NO